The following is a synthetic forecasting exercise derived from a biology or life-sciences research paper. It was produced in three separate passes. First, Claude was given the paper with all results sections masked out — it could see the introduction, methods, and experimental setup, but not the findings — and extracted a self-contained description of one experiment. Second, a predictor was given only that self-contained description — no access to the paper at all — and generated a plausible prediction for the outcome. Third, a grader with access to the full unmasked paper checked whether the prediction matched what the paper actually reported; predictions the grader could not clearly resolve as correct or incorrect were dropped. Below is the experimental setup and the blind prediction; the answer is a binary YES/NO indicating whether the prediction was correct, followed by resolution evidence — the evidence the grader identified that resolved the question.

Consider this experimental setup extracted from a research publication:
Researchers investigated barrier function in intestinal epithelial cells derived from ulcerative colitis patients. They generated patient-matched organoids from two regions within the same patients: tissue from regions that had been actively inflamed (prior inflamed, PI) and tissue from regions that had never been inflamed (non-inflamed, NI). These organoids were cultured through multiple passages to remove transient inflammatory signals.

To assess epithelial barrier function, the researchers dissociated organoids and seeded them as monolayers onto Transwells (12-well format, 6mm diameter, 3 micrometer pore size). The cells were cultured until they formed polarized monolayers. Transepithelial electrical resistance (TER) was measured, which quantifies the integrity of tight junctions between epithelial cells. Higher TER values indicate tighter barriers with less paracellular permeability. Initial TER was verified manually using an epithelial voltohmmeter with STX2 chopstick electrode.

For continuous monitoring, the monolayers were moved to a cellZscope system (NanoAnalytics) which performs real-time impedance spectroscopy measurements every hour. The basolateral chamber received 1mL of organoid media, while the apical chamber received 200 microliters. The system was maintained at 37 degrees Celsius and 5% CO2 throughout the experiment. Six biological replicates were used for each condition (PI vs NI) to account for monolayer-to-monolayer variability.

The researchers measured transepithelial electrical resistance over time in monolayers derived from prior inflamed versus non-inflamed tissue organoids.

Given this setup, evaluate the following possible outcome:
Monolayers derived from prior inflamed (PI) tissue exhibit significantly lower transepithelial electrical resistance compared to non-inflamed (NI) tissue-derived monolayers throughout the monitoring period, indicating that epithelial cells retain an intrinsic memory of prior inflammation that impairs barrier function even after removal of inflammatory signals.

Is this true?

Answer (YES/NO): YES